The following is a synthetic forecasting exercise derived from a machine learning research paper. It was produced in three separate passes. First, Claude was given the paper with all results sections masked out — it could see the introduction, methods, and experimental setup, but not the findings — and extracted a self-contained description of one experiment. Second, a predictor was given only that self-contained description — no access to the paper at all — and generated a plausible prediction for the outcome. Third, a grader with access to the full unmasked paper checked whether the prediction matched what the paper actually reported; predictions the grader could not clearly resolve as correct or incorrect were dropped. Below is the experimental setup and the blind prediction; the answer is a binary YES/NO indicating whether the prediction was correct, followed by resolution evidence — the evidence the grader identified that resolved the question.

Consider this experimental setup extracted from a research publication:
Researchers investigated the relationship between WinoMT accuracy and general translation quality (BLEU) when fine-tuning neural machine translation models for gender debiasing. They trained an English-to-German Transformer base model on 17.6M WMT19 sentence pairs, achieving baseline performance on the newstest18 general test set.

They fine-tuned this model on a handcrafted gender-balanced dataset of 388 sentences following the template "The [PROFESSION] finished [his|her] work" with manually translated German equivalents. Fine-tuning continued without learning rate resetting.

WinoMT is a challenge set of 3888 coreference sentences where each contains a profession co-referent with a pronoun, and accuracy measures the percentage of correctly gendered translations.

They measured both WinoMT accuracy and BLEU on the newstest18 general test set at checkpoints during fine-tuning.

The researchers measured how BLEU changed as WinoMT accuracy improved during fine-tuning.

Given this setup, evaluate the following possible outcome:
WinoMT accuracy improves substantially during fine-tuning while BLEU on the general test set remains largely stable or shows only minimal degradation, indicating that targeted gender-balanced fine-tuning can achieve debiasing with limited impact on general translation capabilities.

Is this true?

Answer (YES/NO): NO